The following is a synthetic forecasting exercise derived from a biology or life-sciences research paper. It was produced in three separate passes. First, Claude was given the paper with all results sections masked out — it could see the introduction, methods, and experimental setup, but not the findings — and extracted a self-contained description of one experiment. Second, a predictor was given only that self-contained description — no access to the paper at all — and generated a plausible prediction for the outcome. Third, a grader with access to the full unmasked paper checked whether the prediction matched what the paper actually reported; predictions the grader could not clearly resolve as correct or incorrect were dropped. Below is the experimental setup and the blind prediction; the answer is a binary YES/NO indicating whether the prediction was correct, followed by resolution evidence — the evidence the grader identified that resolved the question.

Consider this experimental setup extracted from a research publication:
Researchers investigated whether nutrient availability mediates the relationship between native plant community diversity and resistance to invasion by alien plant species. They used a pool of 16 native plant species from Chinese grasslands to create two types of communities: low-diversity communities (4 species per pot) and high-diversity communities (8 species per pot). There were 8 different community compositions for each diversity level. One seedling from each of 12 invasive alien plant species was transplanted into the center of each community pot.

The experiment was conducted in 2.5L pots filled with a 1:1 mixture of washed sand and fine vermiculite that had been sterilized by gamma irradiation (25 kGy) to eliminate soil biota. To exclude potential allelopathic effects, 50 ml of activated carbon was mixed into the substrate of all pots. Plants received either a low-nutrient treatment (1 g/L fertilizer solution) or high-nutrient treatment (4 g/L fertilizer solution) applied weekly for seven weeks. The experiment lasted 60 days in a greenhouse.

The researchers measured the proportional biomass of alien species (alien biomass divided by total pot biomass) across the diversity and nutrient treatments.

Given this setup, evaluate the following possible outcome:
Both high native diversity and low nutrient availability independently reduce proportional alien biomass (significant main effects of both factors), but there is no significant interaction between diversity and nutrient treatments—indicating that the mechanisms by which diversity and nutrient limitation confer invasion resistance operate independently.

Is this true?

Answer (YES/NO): NO